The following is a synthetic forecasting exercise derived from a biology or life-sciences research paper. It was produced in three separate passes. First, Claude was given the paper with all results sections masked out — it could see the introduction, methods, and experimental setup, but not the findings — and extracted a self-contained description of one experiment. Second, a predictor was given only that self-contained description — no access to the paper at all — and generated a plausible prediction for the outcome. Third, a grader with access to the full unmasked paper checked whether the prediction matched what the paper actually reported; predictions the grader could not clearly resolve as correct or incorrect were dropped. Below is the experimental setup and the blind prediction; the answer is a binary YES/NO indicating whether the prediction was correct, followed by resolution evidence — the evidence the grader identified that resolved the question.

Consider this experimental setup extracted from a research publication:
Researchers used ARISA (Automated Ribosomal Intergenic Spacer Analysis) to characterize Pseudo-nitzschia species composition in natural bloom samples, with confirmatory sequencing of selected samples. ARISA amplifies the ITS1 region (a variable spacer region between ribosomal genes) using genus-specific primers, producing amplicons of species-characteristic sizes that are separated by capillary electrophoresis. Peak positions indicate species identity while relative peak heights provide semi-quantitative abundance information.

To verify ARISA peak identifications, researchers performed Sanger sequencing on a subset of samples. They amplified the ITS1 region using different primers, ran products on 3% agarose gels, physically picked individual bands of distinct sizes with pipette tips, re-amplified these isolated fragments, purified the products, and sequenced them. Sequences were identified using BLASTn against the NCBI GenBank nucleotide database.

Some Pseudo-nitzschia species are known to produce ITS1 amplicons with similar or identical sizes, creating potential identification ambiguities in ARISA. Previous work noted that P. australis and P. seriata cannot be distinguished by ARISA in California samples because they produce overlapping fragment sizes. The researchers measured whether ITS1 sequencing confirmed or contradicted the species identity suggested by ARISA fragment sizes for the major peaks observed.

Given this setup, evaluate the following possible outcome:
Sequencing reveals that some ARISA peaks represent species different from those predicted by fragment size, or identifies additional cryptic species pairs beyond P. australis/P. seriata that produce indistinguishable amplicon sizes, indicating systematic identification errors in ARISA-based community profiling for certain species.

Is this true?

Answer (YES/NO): NO